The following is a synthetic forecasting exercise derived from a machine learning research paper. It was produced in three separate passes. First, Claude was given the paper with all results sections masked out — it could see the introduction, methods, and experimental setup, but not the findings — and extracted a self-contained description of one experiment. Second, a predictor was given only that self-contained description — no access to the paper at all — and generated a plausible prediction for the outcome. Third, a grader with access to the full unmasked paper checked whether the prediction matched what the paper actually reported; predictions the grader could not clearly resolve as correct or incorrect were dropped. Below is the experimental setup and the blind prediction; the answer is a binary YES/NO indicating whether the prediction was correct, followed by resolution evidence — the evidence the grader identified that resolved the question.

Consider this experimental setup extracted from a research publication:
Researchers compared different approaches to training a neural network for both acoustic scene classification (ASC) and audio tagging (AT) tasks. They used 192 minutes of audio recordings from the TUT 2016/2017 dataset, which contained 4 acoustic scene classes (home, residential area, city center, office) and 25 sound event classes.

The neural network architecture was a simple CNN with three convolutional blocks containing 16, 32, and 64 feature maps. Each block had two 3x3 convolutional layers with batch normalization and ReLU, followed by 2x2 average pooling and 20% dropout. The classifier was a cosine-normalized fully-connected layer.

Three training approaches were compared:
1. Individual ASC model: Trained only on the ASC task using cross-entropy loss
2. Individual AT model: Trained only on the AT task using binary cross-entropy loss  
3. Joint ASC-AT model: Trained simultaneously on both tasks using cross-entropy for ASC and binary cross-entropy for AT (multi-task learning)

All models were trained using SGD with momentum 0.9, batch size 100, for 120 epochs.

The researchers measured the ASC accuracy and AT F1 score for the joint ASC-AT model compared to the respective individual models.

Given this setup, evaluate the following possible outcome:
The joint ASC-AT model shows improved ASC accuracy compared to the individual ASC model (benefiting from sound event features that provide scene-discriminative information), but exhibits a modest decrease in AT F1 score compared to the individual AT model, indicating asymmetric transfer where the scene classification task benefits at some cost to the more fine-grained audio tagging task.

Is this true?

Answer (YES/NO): NO